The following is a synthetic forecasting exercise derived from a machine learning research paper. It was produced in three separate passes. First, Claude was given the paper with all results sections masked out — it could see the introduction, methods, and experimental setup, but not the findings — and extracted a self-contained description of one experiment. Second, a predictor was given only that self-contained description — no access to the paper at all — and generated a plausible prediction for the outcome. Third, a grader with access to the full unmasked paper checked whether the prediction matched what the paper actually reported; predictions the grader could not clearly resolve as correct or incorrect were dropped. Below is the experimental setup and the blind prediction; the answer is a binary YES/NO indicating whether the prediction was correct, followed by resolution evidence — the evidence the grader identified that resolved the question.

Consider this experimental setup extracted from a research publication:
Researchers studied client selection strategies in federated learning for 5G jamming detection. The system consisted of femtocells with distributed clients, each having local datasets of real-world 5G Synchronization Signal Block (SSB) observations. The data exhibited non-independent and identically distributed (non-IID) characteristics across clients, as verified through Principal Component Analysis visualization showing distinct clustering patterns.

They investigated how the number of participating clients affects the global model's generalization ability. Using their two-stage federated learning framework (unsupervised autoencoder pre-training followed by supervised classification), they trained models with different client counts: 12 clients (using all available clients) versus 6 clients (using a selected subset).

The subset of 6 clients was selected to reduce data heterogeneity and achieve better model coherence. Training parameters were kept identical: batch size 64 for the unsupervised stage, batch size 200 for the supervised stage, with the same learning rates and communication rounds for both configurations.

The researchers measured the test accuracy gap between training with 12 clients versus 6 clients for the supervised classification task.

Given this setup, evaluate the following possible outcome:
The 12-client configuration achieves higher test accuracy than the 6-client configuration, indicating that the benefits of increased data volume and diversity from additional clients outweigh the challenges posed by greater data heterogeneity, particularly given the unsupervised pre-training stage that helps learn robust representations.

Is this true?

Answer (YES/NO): NO